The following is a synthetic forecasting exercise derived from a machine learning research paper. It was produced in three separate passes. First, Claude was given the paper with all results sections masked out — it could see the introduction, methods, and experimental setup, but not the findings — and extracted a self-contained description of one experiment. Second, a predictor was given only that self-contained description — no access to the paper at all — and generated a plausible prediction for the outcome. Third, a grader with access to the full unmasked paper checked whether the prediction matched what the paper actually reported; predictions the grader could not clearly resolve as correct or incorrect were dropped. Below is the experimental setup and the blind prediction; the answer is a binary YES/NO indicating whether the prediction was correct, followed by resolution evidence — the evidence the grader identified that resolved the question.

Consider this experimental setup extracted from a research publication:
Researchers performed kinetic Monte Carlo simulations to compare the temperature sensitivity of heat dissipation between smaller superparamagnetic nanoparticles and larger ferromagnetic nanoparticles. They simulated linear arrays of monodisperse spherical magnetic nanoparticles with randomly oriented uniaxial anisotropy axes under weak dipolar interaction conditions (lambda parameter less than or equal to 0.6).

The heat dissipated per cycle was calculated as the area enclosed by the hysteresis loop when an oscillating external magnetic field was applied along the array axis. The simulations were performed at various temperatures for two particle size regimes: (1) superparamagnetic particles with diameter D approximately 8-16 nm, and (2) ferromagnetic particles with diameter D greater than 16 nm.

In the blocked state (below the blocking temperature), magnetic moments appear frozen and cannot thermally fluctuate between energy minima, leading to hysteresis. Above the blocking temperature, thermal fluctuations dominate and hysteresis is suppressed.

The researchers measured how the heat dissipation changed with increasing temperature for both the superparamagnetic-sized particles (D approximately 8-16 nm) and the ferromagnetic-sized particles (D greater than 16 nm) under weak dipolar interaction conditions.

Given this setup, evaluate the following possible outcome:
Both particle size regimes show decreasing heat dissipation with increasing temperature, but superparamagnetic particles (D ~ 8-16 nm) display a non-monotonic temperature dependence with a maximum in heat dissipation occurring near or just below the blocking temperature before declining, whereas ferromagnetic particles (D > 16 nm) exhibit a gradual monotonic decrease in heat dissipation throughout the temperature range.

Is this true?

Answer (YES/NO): NO